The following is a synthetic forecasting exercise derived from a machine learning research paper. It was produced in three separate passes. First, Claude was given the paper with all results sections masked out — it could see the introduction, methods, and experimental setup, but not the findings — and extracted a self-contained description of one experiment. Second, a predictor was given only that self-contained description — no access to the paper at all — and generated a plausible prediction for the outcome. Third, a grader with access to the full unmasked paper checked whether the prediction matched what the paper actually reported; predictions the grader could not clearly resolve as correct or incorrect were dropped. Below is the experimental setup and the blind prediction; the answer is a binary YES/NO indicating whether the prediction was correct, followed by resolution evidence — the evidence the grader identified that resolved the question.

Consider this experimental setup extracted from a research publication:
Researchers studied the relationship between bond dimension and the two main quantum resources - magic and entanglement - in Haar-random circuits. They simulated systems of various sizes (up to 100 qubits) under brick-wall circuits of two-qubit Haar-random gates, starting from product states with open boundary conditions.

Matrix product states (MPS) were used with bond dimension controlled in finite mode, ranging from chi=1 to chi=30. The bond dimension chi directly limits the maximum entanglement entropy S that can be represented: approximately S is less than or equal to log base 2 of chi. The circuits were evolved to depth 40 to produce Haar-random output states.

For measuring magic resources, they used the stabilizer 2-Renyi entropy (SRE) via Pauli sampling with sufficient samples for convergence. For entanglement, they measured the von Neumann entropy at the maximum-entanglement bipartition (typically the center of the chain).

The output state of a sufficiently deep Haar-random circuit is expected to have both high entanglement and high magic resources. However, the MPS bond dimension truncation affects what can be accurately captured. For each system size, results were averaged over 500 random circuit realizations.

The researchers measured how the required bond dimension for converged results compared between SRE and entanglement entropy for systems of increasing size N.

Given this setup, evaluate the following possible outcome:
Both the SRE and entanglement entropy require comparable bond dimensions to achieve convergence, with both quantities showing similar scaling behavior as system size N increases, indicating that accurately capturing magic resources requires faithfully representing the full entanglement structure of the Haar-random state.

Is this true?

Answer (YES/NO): NO